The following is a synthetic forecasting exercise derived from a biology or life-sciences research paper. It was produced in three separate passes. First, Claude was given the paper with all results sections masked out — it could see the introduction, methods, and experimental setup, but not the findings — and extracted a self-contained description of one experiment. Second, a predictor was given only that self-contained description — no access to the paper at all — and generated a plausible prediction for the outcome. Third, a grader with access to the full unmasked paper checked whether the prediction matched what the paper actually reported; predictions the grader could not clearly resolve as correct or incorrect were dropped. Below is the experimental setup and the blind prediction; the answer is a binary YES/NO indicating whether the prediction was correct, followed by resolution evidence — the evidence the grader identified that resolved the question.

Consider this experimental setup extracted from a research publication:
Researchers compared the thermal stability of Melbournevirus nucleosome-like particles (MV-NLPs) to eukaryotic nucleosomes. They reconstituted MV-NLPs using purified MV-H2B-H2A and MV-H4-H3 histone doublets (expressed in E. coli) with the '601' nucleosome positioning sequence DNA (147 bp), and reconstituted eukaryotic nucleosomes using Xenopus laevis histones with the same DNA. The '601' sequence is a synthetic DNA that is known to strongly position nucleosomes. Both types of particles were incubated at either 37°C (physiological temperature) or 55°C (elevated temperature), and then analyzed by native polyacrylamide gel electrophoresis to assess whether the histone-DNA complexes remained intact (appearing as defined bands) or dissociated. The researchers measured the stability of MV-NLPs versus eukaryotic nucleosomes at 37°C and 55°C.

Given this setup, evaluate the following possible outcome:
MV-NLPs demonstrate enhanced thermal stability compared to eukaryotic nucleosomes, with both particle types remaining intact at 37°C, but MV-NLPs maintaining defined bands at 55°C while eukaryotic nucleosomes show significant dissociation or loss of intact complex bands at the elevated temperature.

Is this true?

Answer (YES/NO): NO